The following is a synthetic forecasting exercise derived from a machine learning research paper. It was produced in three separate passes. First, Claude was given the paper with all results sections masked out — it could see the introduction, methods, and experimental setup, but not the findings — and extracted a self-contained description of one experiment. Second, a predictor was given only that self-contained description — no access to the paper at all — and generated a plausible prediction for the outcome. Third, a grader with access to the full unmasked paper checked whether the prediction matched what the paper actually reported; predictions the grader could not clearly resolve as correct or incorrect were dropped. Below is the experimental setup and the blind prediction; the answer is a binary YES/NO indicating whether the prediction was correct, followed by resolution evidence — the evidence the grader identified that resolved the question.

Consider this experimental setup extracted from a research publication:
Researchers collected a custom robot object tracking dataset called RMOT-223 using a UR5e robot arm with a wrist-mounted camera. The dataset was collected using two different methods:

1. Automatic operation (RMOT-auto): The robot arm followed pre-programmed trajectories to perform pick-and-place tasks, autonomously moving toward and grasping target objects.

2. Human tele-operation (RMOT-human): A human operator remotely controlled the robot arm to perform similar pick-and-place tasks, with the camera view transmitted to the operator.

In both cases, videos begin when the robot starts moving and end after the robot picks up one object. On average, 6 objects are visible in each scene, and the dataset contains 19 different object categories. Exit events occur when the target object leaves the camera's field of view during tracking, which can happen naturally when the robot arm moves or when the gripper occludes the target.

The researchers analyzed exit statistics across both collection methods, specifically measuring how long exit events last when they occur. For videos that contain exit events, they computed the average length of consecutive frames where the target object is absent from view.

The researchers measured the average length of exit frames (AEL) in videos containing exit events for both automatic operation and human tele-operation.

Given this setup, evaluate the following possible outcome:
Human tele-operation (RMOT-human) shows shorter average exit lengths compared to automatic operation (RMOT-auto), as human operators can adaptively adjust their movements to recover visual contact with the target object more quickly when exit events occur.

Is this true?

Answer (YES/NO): NO